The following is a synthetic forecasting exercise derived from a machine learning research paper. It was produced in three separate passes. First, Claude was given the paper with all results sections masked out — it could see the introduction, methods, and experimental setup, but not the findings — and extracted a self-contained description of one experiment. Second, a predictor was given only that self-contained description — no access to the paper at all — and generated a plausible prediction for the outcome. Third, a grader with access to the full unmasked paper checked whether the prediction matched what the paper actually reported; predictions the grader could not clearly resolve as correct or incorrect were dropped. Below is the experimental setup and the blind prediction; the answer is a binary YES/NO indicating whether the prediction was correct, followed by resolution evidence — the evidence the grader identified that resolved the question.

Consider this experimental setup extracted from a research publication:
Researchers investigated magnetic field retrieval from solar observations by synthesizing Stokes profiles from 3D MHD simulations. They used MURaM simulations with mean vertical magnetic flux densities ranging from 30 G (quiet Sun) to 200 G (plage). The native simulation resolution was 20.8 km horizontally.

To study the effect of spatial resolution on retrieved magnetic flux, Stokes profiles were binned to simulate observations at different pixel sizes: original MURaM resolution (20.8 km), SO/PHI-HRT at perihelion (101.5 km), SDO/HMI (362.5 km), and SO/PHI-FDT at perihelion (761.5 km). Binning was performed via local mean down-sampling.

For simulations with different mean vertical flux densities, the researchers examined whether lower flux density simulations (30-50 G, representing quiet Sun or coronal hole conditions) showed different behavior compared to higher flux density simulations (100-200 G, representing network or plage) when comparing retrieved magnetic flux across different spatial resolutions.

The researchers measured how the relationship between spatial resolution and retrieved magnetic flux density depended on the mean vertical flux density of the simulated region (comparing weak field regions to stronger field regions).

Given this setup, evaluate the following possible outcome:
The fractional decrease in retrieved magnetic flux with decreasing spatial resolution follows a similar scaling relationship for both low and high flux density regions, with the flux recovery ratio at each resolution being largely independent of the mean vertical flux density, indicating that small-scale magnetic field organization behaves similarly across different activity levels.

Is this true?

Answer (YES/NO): YES